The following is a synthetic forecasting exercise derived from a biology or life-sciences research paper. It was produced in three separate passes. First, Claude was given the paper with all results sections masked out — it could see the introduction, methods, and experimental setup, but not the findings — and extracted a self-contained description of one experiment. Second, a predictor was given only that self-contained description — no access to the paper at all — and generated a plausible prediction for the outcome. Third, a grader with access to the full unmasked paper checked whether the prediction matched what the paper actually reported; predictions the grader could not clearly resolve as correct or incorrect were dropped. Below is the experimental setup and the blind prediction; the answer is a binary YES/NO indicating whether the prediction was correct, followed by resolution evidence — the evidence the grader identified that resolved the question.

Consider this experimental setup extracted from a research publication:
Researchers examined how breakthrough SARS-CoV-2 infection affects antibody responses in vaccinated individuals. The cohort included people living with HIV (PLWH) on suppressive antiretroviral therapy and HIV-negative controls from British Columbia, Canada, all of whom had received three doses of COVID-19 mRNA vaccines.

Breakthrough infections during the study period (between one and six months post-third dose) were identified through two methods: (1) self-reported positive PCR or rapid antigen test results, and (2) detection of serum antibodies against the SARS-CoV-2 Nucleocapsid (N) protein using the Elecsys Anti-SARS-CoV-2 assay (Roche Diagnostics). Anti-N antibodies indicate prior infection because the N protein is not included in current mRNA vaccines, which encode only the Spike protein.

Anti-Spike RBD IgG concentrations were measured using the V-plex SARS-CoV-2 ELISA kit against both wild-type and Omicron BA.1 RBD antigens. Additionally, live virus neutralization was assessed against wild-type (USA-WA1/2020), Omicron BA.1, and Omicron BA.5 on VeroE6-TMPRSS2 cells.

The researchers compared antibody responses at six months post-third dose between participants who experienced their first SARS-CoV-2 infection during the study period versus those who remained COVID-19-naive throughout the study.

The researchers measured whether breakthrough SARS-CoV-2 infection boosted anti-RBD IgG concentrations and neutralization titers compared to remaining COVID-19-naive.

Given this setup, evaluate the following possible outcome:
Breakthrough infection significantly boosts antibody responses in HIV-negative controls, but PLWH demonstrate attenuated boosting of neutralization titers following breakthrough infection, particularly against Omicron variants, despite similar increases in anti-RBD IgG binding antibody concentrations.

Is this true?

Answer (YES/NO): NO